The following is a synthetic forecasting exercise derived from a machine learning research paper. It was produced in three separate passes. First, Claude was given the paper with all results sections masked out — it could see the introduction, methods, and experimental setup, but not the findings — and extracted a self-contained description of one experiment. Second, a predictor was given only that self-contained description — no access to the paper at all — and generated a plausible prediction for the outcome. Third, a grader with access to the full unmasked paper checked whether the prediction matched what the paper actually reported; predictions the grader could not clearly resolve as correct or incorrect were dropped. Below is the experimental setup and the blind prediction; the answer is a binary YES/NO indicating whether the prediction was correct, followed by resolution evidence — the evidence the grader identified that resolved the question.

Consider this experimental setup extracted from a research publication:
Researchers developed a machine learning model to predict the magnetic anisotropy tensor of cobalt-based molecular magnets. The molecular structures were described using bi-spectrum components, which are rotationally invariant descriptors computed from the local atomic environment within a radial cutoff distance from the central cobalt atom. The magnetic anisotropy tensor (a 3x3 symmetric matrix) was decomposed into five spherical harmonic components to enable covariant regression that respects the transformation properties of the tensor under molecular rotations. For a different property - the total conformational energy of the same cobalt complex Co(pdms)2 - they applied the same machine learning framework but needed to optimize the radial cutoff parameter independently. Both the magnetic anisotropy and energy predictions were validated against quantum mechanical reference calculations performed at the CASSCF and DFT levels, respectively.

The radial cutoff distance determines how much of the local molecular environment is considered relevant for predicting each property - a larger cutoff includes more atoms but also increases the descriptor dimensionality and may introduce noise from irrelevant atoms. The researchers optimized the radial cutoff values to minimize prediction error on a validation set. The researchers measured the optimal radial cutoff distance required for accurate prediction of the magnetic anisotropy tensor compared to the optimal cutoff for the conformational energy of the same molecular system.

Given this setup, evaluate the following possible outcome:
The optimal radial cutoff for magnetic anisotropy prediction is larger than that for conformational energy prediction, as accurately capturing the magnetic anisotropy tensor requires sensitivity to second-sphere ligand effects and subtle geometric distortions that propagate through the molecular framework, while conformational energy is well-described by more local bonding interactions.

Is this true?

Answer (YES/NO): YES